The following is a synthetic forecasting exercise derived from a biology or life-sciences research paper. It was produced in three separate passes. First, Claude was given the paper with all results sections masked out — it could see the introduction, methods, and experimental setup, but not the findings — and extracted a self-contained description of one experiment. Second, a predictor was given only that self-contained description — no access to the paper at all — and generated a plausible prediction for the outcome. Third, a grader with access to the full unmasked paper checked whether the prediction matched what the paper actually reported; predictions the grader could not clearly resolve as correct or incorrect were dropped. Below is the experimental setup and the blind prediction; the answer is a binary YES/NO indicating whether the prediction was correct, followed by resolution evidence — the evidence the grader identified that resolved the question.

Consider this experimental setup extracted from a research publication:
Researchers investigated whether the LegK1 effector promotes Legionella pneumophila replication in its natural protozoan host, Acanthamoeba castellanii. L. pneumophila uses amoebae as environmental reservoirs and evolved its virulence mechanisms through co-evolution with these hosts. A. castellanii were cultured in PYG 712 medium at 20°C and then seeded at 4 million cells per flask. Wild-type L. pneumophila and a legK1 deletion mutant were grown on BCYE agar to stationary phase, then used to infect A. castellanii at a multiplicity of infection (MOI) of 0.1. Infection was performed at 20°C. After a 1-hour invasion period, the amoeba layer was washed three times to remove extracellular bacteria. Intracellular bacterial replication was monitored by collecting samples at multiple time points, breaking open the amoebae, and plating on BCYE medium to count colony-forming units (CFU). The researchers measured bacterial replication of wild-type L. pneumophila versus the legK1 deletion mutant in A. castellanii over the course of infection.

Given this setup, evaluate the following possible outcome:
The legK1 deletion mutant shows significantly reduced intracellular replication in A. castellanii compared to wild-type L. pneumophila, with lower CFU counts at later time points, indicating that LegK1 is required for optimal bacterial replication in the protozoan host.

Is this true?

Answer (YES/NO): YES